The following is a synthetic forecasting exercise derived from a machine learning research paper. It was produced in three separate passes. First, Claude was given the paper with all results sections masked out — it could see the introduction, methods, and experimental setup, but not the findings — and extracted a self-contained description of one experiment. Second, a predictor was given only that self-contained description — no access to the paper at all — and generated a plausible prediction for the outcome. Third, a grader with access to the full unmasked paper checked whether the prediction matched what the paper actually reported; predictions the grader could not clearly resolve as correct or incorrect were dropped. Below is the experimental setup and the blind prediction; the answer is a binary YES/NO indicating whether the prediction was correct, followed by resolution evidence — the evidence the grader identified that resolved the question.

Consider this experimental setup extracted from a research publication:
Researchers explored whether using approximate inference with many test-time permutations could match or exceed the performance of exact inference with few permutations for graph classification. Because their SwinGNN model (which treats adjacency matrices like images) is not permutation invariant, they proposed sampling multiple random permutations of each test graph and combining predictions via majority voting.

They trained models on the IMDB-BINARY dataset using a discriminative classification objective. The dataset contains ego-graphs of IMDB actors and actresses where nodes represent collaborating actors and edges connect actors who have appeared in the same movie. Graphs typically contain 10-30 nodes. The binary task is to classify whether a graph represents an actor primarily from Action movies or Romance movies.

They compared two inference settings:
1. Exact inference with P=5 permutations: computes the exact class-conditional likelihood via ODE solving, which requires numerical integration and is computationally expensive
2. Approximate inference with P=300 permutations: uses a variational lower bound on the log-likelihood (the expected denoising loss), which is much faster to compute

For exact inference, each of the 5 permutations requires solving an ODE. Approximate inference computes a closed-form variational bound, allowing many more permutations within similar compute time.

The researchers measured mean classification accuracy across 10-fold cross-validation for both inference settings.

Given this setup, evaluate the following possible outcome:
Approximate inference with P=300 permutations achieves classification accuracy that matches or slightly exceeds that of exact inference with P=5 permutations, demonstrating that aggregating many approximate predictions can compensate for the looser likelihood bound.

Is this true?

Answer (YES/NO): YES